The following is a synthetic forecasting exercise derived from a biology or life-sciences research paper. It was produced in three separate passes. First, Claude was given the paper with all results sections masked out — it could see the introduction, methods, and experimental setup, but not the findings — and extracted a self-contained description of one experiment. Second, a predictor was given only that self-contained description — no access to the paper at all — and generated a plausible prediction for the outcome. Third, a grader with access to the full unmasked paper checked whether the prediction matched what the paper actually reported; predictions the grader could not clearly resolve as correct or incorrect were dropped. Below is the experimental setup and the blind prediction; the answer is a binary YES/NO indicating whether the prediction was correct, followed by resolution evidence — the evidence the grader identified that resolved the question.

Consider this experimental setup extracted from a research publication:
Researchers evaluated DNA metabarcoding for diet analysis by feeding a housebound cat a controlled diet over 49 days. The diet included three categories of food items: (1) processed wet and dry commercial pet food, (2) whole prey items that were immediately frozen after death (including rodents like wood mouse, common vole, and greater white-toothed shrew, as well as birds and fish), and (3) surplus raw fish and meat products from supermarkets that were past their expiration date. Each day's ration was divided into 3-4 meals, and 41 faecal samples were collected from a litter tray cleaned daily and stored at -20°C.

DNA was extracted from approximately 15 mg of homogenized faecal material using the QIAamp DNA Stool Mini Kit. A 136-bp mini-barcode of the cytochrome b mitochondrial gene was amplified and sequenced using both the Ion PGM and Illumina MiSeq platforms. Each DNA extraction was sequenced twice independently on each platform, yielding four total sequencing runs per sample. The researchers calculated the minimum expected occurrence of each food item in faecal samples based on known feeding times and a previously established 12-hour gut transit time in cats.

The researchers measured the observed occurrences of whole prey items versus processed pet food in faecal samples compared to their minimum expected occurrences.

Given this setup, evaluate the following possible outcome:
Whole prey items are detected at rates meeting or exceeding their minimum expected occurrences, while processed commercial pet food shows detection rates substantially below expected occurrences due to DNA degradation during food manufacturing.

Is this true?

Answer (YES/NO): NO